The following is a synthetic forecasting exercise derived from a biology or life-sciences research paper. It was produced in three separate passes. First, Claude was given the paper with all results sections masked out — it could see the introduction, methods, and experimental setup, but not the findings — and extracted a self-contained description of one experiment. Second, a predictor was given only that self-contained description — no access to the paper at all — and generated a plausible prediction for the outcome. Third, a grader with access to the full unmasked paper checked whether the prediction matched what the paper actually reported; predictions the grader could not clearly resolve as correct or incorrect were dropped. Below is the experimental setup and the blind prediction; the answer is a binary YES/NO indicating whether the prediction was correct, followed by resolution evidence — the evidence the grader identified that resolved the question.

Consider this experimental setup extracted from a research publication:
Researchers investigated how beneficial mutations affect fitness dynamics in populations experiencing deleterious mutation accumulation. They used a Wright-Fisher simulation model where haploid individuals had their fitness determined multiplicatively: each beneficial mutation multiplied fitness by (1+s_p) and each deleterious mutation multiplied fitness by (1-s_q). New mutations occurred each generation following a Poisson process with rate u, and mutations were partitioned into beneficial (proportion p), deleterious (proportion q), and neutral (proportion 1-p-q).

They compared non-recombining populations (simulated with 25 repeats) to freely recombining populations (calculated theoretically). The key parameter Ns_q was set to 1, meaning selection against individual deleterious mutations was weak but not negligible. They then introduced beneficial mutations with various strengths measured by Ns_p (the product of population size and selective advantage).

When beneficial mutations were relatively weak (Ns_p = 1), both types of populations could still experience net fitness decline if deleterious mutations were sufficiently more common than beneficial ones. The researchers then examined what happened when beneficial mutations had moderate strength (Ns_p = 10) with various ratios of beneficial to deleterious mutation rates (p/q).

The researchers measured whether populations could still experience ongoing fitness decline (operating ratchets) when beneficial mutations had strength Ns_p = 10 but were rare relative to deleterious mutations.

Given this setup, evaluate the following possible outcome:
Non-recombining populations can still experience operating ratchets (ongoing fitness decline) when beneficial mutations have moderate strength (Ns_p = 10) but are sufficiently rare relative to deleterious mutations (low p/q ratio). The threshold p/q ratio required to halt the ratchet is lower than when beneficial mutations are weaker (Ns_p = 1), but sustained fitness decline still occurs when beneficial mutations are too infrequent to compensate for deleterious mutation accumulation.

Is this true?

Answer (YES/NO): YES